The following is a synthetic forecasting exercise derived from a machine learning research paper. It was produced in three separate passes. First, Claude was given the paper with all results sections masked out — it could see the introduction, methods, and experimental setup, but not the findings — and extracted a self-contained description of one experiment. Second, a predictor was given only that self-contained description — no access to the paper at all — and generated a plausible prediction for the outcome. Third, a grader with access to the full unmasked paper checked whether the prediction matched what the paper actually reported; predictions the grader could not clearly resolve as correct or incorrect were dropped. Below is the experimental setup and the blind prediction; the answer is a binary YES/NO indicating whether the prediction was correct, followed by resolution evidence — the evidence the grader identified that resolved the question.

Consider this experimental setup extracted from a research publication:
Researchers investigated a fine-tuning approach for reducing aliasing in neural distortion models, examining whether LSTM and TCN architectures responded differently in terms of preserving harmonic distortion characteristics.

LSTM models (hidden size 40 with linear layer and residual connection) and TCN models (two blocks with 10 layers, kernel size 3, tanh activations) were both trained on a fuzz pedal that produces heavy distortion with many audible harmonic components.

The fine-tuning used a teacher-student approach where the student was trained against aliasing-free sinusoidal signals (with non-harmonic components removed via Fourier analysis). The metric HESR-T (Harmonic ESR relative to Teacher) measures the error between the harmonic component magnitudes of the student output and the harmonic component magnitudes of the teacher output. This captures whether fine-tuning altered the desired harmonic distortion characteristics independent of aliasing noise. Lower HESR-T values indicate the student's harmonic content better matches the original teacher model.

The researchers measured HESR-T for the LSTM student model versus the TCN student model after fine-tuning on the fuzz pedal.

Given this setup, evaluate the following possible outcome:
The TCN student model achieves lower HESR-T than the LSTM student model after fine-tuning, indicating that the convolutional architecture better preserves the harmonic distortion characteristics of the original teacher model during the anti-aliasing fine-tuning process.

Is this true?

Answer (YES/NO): NO